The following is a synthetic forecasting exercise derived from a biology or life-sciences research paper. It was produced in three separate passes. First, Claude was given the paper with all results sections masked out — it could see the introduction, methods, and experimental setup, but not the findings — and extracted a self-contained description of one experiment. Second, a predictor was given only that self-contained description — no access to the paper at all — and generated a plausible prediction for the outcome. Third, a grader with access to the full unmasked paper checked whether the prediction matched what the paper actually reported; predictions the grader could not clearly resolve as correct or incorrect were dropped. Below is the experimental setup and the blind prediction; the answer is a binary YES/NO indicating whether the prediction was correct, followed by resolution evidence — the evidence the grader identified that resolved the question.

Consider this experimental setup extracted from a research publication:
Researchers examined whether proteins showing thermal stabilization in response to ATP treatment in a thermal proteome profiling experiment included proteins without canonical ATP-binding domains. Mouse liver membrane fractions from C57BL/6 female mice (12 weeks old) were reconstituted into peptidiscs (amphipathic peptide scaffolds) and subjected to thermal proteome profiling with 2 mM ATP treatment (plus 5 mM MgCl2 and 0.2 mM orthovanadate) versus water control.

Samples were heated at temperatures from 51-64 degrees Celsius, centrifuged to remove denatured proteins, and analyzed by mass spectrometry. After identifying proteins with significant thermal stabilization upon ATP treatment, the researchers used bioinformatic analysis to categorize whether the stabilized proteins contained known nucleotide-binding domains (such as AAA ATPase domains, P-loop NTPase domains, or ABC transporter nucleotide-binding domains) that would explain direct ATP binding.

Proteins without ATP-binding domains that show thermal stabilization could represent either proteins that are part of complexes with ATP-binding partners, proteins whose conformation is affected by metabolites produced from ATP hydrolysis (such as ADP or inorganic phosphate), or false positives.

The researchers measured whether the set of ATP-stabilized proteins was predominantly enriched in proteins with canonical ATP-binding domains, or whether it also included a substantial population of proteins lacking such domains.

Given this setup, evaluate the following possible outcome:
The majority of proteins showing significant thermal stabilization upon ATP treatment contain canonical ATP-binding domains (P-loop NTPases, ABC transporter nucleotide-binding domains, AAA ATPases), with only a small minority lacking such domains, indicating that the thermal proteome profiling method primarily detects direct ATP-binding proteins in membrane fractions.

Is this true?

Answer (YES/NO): NO